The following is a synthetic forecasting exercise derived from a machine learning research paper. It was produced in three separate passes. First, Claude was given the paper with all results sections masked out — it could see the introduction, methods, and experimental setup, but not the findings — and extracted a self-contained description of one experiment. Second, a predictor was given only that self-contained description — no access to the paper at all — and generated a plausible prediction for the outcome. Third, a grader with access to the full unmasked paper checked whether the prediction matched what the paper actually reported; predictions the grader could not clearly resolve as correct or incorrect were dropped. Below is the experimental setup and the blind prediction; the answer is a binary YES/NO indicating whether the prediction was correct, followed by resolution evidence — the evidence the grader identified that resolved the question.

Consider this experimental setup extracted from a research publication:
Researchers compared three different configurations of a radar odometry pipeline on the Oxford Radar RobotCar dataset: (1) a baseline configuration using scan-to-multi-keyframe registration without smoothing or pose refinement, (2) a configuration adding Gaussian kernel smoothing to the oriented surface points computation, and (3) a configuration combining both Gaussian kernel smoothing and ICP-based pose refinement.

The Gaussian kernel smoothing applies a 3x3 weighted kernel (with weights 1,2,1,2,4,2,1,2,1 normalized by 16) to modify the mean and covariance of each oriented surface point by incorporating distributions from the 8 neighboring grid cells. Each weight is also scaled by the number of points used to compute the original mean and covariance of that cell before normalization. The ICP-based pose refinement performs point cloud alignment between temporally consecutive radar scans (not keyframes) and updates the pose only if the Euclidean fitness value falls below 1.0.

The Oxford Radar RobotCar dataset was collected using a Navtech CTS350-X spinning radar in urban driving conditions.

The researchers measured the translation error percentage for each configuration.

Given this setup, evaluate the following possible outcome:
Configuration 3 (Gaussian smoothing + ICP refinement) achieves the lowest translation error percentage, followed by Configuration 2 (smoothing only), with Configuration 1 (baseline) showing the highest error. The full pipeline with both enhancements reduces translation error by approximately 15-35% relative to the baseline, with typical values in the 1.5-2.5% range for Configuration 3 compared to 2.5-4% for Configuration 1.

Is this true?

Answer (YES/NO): NO